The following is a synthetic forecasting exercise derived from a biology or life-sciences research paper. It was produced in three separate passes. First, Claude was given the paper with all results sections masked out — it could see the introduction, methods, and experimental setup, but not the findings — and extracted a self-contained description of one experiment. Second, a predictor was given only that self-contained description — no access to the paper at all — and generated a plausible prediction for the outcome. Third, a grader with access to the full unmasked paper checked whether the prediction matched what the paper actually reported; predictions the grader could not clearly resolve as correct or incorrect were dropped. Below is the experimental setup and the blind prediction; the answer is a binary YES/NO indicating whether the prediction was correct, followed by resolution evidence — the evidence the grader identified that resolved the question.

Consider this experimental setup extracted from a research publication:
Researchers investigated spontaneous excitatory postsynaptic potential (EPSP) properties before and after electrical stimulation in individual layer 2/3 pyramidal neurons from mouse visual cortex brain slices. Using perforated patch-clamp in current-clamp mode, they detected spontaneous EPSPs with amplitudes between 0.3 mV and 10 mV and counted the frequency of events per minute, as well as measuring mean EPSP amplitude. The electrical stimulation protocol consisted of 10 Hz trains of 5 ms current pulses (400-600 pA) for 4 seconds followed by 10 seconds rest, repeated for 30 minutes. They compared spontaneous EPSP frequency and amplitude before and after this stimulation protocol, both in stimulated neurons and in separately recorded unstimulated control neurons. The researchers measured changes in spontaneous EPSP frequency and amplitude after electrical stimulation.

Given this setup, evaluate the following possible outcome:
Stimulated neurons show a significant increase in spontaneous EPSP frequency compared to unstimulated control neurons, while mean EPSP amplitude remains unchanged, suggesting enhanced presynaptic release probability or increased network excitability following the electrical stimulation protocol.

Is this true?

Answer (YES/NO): NO